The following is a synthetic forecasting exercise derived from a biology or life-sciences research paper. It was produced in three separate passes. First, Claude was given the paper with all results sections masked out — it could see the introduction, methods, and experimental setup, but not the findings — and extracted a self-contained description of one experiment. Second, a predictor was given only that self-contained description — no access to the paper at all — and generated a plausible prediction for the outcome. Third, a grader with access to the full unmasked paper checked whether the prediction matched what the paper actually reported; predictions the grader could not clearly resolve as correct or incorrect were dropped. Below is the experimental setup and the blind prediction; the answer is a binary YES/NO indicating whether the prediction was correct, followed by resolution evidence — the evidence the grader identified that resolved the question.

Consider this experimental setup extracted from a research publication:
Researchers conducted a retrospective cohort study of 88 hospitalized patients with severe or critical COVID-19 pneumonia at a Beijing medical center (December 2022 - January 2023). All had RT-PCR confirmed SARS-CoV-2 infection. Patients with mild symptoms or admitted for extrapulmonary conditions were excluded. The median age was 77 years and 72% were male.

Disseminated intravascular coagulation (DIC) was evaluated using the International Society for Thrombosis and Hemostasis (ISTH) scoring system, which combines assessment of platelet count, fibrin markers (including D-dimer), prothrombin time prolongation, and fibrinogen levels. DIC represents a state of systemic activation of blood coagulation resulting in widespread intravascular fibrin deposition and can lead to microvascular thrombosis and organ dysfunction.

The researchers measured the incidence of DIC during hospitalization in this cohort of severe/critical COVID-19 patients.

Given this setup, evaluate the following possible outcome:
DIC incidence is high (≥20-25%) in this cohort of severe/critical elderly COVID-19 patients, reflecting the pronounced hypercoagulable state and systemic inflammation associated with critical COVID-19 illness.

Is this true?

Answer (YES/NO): YES